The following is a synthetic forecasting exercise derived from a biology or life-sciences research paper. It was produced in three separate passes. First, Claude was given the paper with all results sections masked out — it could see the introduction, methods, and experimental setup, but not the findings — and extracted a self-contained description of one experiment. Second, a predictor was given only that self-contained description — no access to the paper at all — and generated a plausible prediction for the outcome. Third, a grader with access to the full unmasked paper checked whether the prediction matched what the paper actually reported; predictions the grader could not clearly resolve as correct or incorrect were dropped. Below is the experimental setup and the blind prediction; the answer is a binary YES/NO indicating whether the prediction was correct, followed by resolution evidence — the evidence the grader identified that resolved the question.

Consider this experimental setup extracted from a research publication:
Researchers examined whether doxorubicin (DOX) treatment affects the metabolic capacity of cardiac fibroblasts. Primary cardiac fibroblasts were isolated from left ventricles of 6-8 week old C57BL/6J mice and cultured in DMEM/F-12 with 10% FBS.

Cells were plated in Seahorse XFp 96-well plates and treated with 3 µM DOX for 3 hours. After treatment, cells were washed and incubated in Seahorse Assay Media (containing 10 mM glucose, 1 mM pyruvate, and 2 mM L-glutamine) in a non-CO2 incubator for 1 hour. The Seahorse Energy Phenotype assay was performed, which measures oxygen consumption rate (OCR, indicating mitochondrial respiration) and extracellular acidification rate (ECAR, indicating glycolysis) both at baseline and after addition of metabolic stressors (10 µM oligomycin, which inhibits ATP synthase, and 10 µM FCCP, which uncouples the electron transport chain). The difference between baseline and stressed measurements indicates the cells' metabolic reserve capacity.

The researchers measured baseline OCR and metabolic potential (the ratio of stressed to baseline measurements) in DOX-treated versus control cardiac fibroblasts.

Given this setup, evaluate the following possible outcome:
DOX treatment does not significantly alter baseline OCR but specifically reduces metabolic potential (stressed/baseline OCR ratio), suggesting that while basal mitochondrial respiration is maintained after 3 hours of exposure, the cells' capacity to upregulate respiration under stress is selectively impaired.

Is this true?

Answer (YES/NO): NO